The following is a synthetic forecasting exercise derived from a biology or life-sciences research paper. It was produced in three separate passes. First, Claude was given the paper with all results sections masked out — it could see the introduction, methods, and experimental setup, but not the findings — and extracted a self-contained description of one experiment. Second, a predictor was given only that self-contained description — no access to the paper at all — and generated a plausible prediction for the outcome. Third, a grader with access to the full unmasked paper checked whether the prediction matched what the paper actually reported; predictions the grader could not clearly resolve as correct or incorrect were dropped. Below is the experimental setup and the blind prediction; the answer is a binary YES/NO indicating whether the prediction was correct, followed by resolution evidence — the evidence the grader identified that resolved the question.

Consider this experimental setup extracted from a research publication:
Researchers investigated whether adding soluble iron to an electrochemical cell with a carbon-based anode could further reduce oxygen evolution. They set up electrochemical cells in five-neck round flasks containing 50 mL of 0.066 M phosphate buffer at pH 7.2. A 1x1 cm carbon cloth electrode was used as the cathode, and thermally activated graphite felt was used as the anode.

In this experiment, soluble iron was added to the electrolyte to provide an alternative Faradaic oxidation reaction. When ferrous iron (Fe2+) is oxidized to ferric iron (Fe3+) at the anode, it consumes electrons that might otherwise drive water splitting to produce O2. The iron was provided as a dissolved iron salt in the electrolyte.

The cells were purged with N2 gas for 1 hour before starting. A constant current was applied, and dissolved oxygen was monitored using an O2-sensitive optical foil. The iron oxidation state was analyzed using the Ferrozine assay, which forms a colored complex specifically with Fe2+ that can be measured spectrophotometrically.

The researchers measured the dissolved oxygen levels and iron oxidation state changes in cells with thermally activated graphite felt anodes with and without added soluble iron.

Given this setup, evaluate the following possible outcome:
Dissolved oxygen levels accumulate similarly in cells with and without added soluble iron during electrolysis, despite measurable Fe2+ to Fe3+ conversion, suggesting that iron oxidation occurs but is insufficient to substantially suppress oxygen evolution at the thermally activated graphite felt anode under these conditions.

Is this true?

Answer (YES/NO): NO